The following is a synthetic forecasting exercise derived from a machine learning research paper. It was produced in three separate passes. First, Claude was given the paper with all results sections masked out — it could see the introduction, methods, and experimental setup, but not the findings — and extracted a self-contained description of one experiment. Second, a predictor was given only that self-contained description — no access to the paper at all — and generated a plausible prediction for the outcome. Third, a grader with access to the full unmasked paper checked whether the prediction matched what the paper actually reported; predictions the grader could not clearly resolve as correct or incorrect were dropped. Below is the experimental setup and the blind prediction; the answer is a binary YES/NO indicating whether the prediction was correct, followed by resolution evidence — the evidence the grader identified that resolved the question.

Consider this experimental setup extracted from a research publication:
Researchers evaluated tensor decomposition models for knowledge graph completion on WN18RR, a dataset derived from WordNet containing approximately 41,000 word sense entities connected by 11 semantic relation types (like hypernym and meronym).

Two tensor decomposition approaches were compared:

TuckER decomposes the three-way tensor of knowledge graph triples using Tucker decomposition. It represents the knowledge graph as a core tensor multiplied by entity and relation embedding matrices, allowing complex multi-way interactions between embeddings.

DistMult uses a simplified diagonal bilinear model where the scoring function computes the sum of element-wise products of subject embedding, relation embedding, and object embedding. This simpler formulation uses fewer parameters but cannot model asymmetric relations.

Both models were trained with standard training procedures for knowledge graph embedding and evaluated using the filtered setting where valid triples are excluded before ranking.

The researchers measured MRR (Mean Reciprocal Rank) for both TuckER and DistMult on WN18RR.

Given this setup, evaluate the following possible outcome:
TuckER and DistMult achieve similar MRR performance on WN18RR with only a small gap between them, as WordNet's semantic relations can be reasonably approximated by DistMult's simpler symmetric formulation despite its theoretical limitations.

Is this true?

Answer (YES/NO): NO